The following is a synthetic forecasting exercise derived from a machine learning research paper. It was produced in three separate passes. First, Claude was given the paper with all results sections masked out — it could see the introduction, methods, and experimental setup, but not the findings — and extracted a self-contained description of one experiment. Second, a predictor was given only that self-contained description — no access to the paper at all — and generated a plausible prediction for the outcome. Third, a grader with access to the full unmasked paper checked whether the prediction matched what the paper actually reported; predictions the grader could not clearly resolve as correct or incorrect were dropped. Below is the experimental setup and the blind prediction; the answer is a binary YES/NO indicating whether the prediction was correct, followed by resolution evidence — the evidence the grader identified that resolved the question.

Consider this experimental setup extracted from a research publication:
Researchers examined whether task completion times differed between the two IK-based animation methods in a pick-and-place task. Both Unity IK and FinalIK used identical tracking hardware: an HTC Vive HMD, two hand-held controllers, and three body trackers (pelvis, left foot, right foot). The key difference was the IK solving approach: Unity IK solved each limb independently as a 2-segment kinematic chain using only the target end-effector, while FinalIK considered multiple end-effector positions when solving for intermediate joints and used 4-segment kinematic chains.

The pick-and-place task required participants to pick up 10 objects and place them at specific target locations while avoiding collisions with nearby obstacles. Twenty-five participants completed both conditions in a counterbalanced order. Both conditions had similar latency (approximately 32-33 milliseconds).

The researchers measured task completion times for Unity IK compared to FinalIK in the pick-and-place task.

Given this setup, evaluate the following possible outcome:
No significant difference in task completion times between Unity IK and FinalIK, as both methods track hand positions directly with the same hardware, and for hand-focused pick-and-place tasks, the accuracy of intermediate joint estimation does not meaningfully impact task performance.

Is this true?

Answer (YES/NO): NO